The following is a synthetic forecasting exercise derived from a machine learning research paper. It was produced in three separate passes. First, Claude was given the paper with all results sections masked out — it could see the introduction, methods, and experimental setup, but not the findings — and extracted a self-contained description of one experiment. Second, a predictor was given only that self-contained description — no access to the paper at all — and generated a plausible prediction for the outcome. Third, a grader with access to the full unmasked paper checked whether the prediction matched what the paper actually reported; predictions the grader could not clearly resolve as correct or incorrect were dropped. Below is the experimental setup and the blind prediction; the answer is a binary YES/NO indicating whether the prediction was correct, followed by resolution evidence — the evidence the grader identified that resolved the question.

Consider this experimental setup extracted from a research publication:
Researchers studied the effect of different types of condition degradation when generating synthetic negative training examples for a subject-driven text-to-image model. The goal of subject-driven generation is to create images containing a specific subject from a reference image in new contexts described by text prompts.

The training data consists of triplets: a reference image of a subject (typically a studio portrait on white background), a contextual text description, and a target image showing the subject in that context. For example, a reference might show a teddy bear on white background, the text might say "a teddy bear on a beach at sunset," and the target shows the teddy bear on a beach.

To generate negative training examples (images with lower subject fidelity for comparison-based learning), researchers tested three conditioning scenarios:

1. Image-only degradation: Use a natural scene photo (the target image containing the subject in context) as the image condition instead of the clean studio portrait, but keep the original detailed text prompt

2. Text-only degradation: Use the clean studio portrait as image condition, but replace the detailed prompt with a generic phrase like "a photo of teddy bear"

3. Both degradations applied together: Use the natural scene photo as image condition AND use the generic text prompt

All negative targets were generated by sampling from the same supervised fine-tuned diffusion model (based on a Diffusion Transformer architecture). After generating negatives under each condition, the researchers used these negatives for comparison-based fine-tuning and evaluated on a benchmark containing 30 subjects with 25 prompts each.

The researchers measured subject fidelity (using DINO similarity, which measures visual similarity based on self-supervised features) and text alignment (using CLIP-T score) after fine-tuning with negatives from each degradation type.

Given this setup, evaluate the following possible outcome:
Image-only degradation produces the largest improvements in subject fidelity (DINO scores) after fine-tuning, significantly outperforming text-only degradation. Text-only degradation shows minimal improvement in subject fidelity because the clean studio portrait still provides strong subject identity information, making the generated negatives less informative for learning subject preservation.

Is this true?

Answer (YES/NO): NO